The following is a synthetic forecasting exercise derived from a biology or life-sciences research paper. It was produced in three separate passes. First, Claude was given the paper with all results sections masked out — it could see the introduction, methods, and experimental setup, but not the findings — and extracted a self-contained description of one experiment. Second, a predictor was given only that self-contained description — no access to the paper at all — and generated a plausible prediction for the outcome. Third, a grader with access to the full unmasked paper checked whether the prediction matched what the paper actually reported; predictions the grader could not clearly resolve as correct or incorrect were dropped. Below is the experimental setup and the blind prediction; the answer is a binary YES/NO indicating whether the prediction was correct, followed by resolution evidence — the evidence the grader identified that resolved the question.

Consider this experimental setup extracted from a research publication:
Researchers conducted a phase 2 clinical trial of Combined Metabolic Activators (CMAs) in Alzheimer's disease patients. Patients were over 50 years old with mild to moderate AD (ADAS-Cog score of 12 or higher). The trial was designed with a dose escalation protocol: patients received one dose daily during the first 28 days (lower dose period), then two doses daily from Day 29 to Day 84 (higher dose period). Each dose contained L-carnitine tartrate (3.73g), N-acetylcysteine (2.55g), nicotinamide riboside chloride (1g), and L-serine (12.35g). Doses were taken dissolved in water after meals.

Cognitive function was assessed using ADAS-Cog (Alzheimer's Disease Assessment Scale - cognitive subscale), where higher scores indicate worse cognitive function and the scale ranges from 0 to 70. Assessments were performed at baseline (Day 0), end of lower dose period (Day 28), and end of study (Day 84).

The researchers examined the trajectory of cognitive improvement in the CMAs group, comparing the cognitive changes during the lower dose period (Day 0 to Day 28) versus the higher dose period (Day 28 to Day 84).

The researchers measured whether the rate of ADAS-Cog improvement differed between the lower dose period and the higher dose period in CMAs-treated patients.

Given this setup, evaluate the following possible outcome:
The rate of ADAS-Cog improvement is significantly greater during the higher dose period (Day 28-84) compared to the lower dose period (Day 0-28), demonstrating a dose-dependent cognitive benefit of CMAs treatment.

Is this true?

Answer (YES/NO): NO